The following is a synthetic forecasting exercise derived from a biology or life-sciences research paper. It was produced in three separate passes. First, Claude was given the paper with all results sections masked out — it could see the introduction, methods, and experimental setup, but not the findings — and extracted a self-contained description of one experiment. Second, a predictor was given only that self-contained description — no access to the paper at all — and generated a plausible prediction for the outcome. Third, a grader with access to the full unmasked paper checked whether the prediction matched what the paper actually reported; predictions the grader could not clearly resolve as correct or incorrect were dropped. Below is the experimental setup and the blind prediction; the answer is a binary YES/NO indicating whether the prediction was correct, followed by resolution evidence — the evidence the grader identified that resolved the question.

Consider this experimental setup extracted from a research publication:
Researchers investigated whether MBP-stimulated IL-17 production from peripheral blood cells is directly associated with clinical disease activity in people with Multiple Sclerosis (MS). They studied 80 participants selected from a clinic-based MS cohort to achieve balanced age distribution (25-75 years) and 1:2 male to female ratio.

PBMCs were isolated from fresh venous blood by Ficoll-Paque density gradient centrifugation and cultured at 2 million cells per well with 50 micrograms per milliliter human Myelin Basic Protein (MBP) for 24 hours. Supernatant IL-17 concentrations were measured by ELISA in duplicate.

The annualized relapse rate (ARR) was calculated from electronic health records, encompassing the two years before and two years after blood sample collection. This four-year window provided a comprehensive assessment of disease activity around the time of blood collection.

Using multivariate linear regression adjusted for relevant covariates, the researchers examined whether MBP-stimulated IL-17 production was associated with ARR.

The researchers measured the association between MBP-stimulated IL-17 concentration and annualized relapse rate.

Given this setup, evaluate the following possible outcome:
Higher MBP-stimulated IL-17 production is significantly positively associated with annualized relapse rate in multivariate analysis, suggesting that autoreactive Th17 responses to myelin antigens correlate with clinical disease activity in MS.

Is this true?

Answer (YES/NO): NO